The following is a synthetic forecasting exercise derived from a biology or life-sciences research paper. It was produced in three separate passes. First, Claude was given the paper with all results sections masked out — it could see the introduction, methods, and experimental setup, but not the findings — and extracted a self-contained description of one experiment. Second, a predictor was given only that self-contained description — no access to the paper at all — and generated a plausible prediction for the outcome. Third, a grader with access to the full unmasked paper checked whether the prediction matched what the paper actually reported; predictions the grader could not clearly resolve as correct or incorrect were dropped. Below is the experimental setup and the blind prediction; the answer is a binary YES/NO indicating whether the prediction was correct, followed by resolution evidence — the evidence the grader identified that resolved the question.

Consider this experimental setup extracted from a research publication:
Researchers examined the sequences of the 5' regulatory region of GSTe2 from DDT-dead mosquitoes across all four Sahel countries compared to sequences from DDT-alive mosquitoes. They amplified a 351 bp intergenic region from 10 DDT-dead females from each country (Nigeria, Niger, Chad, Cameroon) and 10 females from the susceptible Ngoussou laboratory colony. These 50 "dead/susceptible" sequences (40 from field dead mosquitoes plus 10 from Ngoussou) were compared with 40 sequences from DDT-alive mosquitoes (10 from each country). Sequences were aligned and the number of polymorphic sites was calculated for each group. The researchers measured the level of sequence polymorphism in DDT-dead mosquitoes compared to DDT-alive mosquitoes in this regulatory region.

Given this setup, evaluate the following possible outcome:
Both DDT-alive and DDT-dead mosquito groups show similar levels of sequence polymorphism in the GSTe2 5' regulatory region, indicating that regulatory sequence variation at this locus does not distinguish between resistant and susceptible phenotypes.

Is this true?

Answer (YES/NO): NO